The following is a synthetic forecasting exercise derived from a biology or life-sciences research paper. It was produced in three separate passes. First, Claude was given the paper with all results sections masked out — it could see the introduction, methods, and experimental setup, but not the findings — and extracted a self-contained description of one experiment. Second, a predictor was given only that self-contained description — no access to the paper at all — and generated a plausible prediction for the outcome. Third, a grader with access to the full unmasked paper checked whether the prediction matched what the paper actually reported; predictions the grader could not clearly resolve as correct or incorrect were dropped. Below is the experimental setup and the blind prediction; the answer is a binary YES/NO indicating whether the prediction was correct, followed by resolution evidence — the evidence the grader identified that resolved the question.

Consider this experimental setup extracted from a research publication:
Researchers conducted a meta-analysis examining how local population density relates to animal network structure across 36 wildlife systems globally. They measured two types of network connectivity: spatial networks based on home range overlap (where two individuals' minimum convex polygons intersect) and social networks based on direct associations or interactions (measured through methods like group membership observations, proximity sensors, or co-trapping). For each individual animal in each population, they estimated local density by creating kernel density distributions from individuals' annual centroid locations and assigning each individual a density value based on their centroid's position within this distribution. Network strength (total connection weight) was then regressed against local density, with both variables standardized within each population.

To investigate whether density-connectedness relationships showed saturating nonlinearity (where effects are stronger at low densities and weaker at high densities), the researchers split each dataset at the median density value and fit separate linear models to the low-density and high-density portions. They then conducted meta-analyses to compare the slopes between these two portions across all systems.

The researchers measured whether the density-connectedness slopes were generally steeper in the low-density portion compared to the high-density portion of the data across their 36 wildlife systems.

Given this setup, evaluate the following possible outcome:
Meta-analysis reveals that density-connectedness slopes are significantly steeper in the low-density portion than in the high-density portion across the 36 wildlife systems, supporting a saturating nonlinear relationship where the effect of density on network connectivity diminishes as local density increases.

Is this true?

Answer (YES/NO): YES